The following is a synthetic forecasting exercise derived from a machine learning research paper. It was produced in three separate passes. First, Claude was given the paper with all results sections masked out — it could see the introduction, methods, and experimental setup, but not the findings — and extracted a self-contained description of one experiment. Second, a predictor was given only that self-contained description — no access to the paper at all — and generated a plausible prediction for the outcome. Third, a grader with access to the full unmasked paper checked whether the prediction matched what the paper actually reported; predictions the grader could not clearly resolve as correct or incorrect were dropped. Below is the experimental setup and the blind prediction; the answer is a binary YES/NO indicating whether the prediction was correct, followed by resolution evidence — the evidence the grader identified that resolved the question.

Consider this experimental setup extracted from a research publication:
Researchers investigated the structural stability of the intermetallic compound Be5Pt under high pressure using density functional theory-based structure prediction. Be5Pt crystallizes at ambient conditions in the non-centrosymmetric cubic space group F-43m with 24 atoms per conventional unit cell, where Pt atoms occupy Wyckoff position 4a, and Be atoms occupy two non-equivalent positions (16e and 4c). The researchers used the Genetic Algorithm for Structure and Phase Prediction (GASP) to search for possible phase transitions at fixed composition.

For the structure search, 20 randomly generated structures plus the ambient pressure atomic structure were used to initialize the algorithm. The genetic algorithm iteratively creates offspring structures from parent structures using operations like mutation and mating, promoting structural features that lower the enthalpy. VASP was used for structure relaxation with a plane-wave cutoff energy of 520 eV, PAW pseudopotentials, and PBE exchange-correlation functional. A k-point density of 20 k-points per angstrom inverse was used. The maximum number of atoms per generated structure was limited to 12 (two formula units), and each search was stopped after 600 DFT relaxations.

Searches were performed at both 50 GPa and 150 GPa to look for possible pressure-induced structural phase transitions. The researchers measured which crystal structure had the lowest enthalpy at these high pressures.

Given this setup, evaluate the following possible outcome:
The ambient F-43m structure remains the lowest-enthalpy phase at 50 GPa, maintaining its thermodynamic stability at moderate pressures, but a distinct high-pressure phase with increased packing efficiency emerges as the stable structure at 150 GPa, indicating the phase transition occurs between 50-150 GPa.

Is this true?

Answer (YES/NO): NO